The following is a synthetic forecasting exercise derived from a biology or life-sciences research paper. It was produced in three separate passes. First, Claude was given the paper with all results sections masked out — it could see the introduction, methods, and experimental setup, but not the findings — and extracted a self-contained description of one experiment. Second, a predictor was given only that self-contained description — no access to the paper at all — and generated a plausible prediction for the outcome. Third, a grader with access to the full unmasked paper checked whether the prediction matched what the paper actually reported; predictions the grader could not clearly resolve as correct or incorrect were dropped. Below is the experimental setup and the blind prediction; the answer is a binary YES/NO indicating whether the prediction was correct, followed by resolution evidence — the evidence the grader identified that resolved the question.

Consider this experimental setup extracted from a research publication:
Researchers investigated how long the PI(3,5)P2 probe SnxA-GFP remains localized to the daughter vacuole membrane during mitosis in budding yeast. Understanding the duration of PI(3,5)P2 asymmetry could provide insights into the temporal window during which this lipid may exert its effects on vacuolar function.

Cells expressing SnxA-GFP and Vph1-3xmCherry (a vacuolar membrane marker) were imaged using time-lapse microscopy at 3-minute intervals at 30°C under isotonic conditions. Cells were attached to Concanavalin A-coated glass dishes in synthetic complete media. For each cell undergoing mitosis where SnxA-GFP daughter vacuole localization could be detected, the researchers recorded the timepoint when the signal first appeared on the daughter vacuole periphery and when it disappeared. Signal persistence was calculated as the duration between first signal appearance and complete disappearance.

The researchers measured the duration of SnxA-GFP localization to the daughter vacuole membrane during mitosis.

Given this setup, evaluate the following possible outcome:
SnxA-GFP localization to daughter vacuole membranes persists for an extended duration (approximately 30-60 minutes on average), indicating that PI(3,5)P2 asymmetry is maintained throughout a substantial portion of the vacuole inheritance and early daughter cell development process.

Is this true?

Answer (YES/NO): NO